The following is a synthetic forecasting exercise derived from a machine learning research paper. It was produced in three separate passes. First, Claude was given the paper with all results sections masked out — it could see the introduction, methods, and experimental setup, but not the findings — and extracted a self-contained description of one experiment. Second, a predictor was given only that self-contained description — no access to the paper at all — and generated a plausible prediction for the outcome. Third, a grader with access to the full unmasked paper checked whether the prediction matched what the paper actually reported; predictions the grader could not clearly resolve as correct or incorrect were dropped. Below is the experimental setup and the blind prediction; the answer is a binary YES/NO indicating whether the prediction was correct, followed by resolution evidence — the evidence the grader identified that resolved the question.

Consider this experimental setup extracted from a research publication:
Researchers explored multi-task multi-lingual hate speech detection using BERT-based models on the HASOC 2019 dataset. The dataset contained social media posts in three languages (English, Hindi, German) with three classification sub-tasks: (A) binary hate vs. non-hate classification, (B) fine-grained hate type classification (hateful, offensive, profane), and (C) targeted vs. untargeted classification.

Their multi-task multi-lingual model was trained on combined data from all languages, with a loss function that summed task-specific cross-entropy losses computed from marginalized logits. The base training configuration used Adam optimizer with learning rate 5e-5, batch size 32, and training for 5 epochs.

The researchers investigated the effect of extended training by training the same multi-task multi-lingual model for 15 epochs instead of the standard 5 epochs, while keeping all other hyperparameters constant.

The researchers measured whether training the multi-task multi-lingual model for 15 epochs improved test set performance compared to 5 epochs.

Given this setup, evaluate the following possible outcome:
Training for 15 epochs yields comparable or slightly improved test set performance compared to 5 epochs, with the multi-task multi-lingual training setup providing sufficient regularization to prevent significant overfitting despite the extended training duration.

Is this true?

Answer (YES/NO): NO